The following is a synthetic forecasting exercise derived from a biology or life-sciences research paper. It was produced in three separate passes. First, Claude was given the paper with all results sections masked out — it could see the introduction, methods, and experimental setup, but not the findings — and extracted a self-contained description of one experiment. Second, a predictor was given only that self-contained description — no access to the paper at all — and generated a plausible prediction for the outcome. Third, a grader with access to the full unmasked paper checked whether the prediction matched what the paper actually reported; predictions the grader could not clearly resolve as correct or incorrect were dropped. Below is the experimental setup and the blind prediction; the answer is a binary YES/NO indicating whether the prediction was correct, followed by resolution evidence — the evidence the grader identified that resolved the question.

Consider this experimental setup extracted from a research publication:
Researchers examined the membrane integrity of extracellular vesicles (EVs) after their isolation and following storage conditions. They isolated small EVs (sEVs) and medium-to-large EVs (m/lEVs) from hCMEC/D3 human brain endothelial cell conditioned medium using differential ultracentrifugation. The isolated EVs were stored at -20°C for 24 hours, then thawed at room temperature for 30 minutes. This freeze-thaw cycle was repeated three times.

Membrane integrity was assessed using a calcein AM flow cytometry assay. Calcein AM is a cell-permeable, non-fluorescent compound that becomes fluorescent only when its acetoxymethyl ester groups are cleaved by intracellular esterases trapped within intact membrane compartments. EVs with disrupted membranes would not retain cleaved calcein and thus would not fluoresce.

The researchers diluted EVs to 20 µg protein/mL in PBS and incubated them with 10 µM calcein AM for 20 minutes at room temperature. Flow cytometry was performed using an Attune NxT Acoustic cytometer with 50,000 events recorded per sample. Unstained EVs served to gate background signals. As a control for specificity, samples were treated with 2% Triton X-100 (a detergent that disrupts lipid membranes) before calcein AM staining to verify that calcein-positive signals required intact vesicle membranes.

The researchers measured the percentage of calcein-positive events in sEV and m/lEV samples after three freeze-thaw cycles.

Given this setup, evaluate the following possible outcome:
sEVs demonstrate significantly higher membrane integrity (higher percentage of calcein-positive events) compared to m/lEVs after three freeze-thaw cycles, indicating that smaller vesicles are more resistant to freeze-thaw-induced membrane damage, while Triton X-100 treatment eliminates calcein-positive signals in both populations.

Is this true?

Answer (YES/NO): NO